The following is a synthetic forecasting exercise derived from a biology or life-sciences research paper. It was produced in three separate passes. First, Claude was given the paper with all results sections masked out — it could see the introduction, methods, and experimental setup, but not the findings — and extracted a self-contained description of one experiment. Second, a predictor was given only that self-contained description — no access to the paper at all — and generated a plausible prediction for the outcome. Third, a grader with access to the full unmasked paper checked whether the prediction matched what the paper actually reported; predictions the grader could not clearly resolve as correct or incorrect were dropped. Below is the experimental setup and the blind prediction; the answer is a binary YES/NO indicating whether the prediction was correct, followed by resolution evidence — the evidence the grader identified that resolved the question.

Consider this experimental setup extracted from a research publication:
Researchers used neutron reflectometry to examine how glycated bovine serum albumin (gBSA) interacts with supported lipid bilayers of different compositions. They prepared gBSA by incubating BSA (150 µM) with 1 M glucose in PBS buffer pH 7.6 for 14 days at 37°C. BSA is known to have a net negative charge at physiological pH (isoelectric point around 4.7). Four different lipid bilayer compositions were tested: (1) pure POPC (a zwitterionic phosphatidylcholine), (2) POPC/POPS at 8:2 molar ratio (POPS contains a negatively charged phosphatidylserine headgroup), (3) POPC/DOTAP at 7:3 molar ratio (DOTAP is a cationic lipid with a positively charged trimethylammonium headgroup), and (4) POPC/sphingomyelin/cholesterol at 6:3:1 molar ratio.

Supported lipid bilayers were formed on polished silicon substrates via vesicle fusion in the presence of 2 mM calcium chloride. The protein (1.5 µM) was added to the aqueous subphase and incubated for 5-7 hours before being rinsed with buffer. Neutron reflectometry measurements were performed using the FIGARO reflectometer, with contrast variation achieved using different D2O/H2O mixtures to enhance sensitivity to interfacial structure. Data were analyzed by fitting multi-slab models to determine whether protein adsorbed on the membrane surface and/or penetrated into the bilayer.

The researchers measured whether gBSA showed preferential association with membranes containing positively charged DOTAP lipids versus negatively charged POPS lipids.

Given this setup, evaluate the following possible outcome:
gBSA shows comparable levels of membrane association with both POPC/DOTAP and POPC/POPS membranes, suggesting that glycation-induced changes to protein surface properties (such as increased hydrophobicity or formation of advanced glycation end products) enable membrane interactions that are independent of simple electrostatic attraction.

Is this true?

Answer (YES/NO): NO